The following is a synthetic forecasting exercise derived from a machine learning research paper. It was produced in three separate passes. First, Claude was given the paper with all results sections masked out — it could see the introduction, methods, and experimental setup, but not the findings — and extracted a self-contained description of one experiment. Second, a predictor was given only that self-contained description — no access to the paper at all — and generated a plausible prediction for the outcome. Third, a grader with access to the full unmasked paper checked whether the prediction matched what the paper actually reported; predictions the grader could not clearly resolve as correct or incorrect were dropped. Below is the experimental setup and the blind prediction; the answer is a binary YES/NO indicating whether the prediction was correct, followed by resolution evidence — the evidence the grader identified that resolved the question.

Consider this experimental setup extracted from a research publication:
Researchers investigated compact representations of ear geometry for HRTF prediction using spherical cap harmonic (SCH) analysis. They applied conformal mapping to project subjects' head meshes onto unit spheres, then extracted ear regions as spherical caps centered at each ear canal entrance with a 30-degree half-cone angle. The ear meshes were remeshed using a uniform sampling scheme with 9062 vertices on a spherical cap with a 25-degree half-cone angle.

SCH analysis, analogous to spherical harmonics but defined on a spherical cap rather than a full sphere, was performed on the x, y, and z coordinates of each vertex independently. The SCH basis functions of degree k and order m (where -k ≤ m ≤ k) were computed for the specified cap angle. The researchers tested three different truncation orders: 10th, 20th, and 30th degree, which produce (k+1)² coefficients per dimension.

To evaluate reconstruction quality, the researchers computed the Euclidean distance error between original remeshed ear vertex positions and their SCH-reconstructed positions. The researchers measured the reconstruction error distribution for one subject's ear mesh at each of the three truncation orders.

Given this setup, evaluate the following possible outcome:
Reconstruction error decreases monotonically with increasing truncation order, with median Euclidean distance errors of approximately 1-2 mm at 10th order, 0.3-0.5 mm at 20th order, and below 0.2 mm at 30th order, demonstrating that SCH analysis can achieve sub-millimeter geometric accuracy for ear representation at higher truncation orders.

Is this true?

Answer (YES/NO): NO